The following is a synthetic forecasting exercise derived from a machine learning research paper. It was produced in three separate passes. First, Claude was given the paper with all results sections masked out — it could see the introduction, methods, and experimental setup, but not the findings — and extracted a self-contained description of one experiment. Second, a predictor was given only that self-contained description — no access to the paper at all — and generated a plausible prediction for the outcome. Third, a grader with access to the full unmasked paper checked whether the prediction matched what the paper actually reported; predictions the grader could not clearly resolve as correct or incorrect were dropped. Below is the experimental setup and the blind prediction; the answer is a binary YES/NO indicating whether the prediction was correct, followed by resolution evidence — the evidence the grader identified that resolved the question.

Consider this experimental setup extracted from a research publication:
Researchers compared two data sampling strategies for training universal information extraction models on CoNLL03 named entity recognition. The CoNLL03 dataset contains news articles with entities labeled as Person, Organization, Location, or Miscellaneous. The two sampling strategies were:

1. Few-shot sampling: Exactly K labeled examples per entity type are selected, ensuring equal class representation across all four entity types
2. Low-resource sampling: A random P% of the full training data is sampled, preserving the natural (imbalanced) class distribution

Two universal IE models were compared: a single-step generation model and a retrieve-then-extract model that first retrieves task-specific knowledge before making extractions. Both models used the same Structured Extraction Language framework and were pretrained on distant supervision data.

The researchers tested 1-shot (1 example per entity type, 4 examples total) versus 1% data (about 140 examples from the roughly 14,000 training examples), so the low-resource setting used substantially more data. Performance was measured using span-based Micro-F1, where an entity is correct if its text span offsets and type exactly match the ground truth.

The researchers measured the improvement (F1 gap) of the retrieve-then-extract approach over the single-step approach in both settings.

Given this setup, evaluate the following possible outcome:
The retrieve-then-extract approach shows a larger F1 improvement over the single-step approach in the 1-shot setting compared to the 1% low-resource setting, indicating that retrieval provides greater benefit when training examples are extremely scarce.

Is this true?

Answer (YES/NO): YES